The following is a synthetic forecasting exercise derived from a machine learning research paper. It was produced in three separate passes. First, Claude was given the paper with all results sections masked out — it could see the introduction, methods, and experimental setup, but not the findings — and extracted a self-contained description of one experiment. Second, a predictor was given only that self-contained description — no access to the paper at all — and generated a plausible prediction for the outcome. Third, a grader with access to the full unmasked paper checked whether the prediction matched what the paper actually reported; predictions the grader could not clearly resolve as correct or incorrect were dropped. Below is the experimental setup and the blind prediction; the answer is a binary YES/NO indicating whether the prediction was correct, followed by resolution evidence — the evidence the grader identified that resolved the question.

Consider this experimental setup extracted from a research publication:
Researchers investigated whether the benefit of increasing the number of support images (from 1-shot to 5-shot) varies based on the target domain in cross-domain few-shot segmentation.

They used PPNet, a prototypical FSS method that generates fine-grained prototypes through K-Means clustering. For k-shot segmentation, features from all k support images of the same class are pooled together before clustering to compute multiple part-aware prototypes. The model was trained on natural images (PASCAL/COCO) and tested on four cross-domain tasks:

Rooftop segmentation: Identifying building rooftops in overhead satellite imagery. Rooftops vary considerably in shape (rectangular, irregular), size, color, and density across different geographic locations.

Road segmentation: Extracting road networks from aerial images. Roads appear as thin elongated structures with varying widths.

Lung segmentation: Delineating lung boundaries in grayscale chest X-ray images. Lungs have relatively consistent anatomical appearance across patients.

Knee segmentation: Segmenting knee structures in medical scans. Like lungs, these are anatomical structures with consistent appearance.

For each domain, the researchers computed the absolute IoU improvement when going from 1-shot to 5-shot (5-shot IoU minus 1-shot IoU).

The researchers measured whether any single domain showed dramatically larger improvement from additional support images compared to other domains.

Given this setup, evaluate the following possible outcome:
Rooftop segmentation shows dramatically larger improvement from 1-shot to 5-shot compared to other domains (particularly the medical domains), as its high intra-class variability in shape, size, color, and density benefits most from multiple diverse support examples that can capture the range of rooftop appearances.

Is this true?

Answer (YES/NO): YES